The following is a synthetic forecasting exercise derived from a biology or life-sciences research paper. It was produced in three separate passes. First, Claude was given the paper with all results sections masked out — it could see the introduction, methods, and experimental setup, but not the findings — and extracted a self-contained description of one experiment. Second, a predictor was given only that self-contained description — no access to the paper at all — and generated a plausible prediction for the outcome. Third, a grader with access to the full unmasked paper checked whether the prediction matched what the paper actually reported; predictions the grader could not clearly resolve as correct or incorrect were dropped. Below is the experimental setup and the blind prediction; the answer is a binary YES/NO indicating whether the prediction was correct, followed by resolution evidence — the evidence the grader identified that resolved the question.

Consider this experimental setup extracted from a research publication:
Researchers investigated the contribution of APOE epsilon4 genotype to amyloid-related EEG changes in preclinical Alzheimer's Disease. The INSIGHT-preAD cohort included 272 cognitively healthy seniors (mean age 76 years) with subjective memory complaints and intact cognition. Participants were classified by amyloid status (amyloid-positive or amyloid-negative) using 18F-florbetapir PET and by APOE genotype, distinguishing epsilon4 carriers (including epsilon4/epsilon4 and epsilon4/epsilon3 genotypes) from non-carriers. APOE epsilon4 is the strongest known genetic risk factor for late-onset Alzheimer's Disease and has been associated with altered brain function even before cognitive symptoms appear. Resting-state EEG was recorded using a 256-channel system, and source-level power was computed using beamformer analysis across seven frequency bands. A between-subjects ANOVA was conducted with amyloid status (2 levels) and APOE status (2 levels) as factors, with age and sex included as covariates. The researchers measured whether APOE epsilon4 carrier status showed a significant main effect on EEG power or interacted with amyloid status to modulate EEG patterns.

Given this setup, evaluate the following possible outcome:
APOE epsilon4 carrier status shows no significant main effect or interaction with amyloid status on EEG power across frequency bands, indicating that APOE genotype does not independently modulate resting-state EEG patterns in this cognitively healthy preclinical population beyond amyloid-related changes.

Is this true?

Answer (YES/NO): YES